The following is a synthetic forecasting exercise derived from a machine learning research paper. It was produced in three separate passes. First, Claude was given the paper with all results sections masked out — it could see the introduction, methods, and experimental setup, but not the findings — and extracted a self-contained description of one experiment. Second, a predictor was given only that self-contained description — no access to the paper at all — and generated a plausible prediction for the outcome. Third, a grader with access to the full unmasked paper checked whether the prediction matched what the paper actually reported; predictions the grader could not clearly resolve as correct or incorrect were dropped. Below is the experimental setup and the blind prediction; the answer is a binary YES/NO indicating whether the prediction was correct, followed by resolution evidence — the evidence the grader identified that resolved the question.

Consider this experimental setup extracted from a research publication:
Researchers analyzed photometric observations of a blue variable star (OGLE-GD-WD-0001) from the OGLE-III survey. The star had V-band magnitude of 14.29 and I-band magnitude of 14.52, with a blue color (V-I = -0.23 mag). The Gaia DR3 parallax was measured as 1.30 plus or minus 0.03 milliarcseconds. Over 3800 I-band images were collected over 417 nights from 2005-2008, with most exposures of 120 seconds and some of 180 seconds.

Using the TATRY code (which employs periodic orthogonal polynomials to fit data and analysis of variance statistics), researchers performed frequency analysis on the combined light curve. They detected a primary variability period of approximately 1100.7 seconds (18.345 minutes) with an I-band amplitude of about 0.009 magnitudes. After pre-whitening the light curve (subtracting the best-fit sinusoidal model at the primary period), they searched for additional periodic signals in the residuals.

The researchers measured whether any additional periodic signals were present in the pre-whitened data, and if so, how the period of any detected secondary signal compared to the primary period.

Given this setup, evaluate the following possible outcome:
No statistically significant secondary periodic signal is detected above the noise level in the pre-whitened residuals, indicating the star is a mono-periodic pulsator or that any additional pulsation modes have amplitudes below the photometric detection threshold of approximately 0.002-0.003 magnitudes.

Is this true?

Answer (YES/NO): NO